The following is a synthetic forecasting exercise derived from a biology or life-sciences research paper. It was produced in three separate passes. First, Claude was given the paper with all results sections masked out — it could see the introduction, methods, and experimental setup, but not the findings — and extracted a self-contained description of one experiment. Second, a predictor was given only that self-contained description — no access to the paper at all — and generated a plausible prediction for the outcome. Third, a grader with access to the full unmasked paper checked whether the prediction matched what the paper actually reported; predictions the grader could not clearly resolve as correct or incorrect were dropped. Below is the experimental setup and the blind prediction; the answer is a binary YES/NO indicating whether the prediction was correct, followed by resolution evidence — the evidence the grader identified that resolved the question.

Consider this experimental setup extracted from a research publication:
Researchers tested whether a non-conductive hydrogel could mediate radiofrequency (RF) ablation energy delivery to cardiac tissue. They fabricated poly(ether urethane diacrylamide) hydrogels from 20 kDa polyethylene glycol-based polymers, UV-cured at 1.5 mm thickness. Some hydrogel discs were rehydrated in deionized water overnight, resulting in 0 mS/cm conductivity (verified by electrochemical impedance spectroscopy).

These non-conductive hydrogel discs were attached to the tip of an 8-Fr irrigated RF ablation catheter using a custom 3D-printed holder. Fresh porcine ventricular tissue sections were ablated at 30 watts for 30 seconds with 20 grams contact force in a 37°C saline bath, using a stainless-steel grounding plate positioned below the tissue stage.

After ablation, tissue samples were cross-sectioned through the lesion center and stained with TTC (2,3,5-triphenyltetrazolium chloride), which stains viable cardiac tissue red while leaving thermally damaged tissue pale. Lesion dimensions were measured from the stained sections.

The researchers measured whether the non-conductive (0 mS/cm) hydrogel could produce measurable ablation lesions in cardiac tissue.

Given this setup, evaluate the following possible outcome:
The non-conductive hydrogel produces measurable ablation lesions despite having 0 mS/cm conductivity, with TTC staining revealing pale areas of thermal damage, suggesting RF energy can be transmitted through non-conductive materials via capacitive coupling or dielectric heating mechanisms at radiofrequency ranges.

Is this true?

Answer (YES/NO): YES